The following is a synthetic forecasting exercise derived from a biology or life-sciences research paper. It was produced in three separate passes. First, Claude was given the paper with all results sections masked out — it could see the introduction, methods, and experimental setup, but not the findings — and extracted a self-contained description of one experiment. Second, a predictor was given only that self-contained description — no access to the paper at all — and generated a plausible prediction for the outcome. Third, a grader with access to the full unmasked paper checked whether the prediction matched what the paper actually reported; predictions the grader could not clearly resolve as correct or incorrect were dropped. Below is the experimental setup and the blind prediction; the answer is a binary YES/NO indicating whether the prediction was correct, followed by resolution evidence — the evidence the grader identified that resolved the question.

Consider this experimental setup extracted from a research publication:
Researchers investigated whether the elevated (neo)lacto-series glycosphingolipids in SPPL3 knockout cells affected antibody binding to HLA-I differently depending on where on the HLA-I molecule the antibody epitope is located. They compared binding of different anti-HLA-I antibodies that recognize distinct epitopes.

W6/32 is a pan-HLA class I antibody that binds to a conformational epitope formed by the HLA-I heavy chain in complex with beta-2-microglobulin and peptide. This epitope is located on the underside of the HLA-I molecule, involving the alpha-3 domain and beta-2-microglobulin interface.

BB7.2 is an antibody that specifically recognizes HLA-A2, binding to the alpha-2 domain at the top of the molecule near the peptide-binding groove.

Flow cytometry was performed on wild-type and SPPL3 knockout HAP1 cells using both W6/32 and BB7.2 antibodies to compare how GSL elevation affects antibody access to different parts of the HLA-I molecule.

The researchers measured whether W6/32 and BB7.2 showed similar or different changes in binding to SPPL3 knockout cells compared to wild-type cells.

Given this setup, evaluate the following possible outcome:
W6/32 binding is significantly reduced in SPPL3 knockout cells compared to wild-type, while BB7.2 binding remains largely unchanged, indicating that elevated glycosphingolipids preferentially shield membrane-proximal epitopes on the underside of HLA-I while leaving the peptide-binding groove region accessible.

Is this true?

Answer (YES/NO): YES